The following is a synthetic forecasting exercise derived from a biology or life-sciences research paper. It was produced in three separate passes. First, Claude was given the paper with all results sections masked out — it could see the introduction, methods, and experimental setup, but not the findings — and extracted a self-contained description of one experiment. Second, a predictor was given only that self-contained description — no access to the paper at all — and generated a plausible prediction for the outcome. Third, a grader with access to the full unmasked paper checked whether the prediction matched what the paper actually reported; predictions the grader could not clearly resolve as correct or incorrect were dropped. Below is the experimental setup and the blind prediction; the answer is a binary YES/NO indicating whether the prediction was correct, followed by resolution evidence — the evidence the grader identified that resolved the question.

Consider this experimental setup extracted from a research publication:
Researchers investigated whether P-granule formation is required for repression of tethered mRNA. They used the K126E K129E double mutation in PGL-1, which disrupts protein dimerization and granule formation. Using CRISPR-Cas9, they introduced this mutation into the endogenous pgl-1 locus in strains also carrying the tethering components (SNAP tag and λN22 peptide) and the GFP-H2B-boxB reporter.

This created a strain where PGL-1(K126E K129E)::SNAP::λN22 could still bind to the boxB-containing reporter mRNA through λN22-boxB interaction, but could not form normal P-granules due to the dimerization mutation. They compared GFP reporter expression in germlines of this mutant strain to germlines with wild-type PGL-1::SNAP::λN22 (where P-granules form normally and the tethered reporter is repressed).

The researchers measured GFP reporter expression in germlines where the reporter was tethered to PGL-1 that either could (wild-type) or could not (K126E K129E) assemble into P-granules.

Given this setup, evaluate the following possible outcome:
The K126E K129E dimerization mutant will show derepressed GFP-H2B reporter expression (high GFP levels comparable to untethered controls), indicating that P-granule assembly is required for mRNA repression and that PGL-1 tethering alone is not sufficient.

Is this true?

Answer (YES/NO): YES